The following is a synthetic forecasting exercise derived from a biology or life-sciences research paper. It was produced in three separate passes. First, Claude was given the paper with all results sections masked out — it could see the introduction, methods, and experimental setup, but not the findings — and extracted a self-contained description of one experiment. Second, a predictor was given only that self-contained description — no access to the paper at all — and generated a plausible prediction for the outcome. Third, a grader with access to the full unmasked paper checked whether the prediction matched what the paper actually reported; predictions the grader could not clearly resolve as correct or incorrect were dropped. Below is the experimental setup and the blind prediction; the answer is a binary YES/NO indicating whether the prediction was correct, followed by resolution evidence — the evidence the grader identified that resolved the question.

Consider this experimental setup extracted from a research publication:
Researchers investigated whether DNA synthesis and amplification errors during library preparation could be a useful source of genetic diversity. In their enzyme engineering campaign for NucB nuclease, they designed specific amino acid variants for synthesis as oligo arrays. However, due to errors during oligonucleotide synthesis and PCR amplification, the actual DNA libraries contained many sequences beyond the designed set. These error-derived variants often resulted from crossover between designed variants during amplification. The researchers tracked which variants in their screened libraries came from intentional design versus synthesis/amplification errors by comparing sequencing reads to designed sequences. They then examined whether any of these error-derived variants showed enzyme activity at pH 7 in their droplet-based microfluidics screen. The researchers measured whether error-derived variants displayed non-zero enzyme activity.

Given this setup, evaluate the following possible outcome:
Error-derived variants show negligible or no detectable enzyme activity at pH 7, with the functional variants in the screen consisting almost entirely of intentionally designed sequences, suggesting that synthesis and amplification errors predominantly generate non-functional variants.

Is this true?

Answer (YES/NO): NO